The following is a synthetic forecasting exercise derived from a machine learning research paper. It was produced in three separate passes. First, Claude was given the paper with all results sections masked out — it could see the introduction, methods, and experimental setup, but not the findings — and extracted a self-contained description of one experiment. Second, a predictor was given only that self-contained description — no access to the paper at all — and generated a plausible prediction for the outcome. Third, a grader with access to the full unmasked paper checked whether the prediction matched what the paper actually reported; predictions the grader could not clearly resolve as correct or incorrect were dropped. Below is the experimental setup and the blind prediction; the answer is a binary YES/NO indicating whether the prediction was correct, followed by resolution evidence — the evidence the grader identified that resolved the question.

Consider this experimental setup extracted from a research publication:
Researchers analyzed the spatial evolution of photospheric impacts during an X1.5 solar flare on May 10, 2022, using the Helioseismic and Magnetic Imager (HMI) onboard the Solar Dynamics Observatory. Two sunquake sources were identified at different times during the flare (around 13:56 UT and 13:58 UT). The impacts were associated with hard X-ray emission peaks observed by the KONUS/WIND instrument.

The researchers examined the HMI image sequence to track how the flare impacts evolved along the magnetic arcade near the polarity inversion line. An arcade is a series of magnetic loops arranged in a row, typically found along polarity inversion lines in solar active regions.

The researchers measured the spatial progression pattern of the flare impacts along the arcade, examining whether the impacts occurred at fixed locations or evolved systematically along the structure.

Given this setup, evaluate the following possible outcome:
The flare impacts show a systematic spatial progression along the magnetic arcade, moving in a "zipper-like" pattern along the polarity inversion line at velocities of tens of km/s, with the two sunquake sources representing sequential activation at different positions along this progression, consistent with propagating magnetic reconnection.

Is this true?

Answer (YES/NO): YES